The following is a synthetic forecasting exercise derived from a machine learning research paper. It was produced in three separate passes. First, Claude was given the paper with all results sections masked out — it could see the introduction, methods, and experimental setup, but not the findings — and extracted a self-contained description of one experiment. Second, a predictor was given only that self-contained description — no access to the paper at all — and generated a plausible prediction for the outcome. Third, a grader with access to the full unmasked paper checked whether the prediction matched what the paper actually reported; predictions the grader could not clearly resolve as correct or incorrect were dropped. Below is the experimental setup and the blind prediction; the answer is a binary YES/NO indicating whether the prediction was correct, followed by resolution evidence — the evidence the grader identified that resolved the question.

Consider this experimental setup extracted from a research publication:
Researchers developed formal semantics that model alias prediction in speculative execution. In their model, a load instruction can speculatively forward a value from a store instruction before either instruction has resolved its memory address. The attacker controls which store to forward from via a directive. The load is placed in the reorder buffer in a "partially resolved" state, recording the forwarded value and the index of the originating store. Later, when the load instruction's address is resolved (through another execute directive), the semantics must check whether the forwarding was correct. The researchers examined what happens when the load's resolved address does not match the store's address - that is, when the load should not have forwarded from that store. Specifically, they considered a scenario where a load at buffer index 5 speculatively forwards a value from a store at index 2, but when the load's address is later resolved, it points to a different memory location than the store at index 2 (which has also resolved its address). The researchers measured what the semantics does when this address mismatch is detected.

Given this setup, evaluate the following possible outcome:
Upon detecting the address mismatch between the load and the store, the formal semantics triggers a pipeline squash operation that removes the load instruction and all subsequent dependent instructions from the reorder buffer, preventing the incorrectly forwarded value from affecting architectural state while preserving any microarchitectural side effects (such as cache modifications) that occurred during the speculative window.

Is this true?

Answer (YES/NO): NO